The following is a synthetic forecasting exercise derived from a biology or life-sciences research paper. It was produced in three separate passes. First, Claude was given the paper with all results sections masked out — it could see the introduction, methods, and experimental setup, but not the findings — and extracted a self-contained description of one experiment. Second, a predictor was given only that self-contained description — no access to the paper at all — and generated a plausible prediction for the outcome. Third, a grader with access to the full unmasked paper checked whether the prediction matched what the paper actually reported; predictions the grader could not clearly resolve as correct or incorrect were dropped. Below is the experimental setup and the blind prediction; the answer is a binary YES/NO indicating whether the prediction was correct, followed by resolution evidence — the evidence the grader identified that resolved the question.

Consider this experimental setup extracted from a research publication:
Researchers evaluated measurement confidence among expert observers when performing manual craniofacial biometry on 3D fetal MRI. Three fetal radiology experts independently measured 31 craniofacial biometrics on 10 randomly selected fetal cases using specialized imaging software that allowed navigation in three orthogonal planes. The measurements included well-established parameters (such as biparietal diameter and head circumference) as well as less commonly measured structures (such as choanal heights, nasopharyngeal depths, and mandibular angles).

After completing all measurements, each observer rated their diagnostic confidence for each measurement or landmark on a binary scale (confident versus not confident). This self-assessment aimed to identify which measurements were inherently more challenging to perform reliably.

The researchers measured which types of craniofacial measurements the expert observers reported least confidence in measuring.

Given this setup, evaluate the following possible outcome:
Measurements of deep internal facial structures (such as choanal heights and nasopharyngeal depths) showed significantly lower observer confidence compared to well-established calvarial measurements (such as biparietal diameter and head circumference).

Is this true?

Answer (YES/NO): NO